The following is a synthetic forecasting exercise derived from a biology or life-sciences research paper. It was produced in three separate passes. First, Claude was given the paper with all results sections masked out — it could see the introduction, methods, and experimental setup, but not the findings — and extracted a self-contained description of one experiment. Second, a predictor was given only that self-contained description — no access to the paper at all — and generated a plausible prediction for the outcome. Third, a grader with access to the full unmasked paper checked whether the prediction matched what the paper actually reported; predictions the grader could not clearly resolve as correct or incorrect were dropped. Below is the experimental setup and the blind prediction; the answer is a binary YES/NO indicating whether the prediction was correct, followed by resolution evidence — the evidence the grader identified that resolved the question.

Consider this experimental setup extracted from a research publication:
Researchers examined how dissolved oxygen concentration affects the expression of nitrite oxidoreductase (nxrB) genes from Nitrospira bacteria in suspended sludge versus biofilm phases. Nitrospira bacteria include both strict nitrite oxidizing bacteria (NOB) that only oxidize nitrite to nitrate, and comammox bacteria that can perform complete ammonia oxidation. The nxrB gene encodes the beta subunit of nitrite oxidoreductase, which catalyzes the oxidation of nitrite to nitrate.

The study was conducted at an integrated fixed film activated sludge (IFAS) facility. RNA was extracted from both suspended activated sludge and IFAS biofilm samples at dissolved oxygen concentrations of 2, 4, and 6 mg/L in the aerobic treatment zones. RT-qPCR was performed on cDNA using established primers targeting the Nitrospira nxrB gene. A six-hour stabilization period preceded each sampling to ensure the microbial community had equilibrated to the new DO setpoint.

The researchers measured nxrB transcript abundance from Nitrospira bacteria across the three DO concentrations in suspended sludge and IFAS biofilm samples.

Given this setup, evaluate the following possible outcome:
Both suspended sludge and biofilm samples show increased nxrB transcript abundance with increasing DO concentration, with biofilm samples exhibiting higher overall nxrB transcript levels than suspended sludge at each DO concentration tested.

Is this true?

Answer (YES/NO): NO